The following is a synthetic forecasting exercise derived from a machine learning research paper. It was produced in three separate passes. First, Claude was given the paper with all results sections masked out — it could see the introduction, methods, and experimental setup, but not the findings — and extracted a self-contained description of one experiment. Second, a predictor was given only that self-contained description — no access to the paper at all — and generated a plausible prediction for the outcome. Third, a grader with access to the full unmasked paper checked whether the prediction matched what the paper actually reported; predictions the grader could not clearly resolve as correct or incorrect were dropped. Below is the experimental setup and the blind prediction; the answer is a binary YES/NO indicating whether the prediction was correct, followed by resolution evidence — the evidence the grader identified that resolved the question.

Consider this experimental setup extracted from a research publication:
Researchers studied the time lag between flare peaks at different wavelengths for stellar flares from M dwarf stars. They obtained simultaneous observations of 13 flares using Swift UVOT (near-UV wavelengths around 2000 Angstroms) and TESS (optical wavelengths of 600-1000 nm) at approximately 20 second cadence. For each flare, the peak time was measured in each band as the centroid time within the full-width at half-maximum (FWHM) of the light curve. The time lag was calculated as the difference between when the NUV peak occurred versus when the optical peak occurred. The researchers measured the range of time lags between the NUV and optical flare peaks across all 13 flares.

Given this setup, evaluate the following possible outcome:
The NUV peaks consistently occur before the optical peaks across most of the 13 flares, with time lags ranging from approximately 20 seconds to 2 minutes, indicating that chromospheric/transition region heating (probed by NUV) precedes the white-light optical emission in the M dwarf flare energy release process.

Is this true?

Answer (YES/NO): NO